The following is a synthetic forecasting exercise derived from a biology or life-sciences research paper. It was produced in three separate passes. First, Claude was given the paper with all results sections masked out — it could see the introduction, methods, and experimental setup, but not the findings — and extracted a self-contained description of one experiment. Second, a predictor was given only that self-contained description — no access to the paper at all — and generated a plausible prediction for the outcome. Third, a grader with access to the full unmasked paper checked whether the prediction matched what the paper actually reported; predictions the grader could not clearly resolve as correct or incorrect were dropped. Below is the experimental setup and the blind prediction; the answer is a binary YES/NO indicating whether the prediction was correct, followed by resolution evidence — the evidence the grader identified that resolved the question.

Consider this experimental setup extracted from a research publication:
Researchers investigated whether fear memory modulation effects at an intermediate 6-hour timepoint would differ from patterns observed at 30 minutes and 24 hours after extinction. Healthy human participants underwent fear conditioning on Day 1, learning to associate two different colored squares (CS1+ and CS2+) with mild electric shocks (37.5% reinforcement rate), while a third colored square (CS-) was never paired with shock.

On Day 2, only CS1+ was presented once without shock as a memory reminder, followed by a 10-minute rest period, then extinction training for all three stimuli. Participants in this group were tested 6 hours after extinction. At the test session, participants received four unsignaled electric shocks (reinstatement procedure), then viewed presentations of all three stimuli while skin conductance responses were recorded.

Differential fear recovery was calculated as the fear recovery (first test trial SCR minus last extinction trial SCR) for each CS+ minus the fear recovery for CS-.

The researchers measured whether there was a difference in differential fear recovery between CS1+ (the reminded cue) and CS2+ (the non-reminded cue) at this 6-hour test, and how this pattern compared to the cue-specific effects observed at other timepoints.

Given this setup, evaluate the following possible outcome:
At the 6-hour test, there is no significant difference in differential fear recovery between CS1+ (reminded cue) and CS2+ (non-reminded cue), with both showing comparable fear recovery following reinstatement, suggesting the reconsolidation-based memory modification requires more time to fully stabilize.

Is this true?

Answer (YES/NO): YES